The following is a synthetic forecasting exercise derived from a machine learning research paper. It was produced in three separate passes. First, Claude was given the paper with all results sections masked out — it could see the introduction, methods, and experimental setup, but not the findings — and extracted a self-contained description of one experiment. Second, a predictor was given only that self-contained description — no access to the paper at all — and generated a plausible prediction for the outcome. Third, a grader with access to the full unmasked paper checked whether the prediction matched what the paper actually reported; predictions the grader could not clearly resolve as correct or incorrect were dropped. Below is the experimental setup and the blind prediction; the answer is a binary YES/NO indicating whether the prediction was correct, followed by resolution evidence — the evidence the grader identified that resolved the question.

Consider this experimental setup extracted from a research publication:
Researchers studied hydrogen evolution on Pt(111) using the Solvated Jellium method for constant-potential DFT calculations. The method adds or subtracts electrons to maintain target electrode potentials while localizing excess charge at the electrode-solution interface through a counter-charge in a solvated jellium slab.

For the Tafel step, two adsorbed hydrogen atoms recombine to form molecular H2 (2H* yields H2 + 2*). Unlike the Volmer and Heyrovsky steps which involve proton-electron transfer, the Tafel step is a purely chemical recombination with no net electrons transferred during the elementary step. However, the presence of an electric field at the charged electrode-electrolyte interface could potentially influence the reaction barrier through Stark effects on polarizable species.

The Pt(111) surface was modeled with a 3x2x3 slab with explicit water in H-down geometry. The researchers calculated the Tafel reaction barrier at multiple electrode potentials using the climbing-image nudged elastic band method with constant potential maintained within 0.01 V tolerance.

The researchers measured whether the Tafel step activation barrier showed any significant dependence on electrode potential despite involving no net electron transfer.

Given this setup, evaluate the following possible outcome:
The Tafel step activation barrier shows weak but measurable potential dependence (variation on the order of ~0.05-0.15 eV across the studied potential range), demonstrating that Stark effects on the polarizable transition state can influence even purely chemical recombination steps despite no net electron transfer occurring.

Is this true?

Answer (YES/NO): NO